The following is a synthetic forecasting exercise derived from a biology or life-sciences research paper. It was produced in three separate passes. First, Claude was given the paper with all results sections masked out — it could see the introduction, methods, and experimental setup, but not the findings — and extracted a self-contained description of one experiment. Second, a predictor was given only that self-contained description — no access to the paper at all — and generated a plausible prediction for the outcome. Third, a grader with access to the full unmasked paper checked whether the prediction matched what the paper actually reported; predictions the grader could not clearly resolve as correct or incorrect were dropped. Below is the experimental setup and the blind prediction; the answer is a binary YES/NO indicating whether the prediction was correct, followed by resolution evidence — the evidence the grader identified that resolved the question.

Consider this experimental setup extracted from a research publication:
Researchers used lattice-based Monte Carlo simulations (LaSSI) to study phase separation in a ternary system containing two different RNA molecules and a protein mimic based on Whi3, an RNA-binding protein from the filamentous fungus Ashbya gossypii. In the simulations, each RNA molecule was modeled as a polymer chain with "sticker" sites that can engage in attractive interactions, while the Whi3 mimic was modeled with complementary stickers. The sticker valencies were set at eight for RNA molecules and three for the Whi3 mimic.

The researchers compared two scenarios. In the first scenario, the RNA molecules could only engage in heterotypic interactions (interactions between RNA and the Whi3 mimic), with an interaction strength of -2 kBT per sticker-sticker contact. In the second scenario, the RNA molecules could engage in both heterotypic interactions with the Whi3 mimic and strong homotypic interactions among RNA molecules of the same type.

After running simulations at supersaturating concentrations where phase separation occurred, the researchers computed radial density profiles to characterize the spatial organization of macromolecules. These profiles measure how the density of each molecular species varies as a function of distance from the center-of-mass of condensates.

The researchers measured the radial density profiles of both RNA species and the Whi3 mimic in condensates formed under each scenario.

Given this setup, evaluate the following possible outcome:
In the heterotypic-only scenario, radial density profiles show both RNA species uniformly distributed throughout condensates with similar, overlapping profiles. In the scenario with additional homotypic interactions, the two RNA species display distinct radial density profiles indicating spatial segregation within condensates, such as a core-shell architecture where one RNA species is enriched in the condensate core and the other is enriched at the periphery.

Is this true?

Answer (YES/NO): NO